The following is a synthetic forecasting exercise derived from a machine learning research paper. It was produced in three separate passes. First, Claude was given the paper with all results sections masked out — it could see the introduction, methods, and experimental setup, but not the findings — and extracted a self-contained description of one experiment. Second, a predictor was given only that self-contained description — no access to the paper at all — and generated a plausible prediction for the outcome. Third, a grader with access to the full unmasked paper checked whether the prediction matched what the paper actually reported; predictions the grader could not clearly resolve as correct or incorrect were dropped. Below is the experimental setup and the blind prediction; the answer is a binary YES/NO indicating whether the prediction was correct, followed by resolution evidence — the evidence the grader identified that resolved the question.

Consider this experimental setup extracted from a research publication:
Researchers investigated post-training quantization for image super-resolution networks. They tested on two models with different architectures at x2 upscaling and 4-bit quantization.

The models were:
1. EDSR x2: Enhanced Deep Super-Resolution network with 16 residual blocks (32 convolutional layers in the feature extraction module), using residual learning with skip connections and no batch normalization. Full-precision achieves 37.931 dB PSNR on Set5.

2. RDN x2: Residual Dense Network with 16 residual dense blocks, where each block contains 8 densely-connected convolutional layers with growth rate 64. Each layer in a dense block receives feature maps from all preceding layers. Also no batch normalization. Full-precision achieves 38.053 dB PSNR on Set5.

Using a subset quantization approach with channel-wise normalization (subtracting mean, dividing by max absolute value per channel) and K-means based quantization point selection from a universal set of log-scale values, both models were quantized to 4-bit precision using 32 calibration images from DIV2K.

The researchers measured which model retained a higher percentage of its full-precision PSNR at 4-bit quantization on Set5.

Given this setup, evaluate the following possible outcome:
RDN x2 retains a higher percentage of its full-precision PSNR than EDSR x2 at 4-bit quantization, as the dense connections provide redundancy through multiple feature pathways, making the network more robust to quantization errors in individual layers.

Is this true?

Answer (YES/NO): NO